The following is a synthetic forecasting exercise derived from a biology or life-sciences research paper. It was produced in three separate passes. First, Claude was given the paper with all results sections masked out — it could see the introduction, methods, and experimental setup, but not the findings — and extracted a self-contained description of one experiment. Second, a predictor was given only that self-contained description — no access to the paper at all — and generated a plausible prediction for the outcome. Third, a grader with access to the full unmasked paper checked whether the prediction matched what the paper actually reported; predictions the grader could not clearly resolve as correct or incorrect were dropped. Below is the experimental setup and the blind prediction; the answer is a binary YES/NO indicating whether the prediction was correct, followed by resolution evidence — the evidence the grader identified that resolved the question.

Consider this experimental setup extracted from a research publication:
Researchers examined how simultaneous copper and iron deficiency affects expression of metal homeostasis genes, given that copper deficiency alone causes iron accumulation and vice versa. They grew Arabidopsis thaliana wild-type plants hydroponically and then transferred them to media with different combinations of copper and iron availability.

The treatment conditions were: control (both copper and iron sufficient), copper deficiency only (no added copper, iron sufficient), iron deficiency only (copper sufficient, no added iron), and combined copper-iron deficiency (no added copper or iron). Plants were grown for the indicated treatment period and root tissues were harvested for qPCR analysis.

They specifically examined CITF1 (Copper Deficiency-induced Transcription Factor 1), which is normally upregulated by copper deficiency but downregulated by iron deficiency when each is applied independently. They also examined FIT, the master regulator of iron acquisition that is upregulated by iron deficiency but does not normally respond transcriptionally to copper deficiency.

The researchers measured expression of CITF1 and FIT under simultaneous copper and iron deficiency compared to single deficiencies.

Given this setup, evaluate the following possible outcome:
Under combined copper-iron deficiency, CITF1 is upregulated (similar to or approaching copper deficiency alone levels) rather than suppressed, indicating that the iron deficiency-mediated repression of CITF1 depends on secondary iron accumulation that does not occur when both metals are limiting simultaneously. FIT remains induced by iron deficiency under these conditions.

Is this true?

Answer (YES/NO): YES